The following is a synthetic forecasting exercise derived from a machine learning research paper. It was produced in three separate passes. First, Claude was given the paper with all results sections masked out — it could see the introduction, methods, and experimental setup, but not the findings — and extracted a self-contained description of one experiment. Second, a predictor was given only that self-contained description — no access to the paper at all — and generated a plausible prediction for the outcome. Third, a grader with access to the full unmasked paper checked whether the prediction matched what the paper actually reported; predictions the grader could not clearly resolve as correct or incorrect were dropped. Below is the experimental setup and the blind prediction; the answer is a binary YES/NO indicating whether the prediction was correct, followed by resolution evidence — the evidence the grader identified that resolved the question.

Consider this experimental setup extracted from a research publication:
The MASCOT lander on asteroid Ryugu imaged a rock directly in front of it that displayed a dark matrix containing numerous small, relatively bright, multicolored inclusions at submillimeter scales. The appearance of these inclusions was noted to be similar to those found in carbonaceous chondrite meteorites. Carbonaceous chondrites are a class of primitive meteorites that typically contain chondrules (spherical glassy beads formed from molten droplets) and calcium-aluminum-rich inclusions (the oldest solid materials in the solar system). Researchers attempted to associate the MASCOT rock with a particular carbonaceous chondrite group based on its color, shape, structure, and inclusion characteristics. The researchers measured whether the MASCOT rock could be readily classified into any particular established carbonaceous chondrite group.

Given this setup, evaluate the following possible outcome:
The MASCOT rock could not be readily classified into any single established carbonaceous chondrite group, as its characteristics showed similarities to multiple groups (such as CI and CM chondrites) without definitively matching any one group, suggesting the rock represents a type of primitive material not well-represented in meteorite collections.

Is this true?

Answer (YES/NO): YES